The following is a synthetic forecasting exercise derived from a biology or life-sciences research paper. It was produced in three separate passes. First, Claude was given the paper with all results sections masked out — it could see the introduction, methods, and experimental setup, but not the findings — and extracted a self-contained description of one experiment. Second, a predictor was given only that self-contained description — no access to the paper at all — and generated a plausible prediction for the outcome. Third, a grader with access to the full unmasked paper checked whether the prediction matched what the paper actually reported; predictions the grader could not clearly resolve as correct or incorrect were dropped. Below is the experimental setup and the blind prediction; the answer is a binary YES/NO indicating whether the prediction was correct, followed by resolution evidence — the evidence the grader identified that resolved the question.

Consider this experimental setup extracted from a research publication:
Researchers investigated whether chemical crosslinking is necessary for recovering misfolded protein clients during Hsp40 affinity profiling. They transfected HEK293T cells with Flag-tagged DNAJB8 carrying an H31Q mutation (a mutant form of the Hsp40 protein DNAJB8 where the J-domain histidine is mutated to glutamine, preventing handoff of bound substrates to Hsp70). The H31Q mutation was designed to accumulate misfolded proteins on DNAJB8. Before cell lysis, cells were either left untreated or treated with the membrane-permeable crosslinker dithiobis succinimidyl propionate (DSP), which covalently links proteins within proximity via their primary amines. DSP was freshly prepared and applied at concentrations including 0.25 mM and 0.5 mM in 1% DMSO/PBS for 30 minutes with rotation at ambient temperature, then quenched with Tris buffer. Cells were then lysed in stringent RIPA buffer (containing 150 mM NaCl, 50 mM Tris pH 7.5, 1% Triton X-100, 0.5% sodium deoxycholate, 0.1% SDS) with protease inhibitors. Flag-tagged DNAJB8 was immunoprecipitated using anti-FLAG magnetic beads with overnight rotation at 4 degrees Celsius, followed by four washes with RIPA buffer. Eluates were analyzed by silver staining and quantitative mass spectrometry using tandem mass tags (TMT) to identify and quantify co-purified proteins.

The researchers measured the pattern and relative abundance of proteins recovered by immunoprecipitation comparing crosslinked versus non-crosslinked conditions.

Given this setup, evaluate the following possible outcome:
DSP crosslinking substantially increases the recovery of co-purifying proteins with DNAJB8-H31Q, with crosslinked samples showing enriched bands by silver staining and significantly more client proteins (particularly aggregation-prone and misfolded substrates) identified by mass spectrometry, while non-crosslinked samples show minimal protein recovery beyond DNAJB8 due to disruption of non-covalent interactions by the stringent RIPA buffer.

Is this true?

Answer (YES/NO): NO